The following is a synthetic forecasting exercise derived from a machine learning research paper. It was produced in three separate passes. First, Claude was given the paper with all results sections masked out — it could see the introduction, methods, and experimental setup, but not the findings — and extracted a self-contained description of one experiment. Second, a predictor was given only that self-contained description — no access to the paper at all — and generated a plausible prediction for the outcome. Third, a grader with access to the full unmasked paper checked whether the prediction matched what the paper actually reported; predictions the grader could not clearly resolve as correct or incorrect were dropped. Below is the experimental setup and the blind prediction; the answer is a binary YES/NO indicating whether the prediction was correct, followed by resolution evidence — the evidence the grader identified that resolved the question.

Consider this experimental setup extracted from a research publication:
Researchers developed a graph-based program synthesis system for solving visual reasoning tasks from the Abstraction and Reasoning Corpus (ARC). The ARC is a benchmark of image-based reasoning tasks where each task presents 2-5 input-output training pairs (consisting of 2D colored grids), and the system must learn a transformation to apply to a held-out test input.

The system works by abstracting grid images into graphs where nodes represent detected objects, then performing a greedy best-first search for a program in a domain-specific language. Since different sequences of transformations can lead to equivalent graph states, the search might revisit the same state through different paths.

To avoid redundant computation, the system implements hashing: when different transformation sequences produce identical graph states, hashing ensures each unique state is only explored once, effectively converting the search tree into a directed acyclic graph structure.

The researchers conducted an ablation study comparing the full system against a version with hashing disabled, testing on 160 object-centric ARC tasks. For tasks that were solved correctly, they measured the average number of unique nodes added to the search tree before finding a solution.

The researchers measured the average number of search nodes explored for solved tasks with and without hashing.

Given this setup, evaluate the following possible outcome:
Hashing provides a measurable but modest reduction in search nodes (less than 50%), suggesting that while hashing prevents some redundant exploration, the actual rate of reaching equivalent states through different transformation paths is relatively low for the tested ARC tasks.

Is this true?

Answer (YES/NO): NO